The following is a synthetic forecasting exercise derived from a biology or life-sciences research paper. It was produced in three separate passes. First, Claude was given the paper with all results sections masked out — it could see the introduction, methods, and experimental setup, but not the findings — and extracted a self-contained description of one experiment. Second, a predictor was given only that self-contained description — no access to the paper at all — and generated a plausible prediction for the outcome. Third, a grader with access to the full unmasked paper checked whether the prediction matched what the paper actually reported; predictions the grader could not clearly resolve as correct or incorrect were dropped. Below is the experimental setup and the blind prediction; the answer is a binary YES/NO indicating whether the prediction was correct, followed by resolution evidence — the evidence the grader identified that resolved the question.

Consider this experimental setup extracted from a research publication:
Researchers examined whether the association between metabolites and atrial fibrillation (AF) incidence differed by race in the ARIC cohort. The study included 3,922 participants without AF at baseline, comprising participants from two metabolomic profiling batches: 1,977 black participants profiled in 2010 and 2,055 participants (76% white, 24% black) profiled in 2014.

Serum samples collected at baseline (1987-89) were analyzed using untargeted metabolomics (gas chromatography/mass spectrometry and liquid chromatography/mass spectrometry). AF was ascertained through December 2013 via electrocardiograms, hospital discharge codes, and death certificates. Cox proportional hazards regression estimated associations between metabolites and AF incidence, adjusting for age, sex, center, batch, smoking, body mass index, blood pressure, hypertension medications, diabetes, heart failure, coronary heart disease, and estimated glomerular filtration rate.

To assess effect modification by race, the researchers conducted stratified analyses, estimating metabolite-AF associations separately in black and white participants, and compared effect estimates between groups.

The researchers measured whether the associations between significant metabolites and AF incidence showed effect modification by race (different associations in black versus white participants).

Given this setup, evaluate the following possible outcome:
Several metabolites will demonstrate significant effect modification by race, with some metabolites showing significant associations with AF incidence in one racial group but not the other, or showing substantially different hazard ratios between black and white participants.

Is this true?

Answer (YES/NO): NO